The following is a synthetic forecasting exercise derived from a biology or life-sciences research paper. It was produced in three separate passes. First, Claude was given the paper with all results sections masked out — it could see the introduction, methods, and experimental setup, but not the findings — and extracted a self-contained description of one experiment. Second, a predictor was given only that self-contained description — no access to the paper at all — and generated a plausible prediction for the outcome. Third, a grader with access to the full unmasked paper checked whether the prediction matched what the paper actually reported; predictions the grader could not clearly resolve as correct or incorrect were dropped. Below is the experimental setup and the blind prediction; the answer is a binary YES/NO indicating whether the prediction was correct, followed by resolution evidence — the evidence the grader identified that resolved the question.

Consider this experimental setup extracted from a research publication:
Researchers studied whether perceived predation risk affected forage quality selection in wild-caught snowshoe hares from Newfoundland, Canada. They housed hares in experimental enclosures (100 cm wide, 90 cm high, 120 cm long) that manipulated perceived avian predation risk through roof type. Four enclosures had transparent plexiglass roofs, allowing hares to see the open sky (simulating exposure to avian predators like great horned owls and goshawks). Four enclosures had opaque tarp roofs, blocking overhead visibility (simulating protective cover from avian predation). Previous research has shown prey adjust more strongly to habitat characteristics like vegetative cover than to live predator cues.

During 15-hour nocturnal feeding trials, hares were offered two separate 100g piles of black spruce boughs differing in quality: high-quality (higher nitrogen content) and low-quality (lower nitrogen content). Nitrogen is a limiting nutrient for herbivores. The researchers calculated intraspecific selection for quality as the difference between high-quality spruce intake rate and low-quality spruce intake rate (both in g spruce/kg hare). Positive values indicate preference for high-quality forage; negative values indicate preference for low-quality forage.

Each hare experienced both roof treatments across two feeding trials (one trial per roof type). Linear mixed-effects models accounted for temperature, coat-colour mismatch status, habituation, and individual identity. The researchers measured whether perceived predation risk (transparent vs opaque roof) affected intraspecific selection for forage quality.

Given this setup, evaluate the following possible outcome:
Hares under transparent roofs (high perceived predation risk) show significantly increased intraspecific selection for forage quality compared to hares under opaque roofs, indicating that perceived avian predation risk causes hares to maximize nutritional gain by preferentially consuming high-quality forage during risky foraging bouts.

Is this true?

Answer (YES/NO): NO